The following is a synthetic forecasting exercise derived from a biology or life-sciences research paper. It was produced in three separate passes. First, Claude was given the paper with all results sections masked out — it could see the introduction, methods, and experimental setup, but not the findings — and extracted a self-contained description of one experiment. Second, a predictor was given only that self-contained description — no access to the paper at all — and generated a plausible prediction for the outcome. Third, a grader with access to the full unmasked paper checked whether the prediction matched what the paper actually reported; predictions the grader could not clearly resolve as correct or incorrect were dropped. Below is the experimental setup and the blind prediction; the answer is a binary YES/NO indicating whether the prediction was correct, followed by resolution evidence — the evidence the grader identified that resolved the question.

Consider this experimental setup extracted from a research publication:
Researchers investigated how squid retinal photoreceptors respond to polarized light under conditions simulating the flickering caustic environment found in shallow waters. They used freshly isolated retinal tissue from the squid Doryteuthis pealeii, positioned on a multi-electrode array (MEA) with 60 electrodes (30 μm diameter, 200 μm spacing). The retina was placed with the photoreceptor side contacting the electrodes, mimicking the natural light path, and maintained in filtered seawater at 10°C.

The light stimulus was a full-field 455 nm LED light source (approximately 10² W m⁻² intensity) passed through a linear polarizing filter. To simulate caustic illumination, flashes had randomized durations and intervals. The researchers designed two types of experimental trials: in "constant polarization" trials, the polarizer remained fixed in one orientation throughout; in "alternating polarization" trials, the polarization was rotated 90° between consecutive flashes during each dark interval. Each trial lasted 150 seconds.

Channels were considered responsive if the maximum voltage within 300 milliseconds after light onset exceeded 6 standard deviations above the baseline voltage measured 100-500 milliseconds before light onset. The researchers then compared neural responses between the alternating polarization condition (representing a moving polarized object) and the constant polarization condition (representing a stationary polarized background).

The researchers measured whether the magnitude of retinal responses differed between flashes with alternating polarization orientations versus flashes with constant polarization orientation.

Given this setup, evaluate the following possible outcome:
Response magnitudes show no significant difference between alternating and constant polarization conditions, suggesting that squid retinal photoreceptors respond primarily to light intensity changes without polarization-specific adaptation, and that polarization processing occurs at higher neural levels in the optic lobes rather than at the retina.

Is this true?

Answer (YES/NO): NO